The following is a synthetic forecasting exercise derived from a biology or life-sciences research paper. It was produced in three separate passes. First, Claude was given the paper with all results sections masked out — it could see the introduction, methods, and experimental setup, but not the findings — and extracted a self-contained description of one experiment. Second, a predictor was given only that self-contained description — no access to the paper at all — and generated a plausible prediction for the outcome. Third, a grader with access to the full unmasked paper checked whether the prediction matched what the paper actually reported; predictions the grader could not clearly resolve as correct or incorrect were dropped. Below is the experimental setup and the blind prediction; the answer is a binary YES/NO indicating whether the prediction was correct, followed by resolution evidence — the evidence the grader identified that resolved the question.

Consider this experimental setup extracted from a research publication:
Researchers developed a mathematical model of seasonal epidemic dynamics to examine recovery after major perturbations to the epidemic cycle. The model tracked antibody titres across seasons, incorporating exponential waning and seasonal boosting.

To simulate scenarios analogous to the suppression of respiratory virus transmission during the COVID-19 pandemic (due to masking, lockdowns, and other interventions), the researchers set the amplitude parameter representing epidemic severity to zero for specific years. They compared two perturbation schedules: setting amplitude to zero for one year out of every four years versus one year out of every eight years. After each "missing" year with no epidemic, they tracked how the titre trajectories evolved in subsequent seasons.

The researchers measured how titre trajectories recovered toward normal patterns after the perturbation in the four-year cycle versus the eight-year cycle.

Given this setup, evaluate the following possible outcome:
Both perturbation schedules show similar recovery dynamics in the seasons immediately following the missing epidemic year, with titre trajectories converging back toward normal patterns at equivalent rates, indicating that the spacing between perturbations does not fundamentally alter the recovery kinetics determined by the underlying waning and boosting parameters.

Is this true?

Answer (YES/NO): NO